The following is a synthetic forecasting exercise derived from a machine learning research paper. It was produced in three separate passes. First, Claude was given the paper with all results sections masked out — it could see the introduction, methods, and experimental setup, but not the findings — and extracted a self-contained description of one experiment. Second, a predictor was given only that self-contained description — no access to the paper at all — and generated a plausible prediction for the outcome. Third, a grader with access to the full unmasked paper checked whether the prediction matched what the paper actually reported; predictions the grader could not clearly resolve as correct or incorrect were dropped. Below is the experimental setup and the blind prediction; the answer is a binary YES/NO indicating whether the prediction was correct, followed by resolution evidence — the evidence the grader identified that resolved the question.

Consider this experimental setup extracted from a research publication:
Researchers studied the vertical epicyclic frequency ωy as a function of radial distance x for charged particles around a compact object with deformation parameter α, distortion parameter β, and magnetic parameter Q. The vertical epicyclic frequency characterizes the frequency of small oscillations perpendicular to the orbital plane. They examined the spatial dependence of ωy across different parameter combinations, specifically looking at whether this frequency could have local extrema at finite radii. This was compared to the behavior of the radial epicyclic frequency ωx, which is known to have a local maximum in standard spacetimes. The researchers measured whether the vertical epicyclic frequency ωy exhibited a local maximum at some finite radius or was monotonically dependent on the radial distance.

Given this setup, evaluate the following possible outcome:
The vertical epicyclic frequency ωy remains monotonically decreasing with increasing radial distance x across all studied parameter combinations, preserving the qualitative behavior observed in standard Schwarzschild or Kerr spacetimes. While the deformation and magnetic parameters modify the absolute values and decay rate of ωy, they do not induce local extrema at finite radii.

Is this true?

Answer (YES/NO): YES